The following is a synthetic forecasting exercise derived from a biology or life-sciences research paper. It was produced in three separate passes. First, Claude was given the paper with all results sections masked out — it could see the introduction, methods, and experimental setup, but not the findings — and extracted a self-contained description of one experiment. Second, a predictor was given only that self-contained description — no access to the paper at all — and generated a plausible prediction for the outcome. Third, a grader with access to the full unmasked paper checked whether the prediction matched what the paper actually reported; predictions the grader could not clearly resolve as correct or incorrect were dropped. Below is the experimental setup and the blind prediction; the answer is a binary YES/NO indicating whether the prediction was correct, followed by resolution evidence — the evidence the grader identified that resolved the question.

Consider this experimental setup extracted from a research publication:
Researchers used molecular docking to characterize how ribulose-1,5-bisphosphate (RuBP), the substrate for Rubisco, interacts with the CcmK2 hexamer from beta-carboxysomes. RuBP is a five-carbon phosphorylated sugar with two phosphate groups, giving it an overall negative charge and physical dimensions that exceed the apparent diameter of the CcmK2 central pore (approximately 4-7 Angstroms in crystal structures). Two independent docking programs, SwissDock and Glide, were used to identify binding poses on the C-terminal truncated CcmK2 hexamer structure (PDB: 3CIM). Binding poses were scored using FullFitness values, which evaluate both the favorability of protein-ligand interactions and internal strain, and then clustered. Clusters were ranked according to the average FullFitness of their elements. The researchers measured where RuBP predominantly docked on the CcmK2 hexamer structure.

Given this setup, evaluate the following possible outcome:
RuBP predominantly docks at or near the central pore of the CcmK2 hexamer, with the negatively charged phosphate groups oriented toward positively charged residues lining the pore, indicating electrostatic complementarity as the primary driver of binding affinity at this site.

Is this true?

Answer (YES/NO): NO